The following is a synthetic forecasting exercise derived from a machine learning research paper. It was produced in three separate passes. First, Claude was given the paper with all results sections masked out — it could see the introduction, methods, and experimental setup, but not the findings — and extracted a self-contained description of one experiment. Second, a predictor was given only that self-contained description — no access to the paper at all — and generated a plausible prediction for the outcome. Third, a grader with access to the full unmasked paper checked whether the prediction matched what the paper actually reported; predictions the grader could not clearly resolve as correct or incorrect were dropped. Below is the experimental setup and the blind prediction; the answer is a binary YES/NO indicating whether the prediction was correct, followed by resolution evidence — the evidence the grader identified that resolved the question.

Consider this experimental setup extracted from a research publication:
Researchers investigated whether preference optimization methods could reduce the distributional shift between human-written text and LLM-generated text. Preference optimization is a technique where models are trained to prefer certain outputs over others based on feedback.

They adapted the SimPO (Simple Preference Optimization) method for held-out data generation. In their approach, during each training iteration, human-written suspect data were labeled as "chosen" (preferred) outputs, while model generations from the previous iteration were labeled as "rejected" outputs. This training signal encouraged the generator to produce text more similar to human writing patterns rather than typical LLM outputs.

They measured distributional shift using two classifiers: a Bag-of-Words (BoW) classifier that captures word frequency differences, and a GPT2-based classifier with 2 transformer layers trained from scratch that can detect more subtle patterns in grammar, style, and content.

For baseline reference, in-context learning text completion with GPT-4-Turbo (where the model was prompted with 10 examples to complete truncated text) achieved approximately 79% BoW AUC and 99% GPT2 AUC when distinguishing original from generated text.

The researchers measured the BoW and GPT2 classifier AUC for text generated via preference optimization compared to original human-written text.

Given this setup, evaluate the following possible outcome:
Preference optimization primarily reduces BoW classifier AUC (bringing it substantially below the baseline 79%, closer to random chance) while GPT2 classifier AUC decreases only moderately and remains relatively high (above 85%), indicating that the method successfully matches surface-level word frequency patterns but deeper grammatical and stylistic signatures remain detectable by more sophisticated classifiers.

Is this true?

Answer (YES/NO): NO